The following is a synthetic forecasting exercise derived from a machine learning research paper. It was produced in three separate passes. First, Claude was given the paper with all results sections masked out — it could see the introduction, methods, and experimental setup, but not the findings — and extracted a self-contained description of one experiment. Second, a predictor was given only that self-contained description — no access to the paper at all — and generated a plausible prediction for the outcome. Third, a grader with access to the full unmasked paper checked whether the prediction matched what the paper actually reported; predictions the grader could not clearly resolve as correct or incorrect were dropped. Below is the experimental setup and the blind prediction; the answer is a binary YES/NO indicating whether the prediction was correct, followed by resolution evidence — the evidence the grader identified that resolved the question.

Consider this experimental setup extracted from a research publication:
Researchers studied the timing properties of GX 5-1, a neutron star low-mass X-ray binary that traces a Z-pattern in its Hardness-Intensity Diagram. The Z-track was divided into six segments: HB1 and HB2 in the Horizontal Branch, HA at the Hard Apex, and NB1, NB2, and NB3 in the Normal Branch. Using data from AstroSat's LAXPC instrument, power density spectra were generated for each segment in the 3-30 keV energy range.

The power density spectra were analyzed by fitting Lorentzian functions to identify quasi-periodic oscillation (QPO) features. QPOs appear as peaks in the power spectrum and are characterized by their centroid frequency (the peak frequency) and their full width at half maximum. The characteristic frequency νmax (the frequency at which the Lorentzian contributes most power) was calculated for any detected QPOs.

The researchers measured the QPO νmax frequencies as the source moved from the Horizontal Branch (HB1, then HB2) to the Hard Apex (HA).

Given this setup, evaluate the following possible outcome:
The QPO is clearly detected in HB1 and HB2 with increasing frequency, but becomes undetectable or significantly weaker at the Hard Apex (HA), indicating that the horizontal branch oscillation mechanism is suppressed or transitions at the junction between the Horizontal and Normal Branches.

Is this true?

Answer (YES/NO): NO